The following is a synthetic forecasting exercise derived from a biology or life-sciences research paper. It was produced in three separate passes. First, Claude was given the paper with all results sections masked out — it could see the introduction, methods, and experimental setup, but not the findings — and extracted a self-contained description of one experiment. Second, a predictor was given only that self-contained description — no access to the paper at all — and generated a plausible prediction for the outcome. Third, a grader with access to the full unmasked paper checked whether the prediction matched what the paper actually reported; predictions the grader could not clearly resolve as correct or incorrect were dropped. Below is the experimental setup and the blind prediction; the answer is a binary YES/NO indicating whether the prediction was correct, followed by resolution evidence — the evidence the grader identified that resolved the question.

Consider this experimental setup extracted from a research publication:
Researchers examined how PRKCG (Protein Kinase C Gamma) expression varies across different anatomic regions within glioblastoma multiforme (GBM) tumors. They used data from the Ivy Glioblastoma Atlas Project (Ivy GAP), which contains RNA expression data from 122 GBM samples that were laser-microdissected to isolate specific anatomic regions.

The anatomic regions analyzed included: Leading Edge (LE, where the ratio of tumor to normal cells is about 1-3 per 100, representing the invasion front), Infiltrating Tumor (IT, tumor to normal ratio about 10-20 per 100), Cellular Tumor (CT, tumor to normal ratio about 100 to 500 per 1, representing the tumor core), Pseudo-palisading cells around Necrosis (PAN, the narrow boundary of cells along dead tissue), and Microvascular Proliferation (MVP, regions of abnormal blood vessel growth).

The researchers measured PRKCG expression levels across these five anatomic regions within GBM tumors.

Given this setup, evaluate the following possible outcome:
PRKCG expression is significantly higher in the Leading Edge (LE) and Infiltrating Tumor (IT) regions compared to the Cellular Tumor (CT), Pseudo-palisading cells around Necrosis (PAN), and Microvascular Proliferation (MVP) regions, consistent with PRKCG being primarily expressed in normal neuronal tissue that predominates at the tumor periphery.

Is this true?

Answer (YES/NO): YES